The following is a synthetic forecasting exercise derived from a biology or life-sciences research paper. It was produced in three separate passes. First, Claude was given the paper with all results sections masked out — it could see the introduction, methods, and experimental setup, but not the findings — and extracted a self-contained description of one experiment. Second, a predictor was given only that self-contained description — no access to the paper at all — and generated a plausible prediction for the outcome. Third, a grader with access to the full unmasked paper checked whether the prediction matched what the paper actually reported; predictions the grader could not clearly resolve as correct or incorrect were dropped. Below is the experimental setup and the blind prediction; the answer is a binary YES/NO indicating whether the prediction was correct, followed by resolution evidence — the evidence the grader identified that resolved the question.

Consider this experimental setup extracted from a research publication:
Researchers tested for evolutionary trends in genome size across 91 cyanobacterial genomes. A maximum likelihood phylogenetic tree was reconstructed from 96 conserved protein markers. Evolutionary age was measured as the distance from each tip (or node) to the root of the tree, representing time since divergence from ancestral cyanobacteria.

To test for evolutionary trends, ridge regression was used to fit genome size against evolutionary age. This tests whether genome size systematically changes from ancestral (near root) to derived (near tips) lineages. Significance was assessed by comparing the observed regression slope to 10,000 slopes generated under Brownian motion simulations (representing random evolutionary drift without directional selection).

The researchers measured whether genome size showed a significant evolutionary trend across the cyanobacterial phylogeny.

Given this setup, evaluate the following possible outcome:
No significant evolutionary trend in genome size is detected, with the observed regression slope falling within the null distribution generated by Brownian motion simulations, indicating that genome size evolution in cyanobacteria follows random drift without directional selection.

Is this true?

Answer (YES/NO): YES